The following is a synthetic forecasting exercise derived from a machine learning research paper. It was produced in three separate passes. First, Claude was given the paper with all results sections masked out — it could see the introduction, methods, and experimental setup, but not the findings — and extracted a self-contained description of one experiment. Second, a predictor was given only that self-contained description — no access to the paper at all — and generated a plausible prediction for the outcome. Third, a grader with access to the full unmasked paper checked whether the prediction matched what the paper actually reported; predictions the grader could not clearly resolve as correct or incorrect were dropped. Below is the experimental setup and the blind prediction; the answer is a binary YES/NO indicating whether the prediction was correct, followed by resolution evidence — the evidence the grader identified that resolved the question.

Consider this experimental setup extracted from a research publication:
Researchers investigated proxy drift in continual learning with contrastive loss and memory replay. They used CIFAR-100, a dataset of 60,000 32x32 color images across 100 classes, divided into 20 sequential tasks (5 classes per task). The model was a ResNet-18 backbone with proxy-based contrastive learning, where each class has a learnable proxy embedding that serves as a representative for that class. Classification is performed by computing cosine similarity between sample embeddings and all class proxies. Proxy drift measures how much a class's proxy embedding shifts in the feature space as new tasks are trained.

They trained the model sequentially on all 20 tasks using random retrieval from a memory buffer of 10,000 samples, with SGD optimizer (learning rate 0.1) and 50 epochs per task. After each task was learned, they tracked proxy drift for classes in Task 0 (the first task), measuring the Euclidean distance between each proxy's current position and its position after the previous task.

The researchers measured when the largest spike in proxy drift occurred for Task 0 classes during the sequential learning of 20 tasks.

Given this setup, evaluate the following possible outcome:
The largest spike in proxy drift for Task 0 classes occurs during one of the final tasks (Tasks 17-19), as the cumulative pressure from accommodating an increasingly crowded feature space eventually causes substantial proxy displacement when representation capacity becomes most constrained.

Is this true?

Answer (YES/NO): NO